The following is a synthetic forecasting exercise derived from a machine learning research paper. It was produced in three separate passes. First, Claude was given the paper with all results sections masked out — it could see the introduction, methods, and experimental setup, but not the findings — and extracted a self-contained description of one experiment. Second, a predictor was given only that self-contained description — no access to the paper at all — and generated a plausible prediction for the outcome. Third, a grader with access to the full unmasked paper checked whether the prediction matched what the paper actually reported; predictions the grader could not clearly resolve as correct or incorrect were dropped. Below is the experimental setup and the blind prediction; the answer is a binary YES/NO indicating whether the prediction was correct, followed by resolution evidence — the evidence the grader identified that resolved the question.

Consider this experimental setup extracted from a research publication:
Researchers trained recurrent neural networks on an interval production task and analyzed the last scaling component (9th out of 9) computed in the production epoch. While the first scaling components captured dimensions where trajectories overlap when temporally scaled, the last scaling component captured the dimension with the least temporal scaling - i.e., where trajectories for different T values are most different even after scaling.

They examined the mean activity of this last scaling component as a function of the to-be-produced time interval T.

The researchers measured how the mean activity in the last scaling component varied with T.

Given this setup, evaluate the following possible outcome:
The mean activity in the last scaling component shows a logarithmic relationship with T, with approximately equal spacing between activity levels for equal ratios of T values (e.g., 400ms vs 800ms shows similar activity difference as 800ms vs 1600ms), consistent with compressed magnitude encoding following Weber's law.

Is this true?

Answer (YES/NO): NO